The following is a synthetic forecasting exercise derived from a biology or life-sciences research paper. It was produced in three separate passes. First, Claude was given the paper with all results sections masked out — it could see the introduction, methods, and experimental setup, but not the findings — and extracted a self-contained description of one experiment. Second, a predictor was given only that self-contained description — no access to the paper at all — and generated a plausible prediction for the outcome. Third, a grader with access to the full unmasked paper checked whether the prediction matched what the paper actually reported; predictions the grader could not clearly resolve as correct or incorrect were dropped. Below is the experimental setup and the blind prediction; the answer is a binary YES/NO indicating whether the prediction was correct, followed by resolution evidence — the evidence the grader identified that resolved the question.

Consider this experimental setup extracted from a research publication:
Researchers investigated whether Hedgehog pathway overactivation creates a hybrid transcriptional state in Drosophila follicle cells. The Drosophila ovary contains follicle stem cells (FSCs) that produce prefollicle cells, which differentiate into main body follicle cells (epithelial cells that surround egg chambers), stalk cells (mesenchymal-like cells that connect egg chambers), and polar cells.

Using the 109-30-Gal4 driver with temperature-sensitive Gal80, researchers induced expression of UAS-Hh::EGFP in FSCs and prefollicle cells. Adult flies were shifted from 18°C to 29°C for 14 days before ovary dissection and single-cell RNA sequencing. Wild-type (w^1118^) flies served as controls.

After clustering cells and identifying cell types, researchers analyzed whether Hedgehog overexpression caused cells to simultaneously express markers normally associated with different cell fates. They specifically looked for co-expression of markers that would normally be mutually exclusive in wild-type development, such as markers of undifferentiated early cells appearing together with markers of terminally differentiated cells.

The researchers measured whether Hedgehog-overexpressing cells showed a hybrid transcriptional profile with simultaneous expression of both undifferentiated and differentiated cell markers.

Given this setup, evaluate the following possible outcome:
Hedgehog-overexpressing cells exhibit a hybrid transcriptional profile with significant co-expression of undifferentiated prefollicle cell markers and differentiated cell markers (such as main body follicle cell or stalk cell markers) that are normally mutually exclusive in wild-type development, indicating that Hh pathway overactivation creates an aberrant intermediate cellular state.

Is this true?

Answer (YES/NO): YES